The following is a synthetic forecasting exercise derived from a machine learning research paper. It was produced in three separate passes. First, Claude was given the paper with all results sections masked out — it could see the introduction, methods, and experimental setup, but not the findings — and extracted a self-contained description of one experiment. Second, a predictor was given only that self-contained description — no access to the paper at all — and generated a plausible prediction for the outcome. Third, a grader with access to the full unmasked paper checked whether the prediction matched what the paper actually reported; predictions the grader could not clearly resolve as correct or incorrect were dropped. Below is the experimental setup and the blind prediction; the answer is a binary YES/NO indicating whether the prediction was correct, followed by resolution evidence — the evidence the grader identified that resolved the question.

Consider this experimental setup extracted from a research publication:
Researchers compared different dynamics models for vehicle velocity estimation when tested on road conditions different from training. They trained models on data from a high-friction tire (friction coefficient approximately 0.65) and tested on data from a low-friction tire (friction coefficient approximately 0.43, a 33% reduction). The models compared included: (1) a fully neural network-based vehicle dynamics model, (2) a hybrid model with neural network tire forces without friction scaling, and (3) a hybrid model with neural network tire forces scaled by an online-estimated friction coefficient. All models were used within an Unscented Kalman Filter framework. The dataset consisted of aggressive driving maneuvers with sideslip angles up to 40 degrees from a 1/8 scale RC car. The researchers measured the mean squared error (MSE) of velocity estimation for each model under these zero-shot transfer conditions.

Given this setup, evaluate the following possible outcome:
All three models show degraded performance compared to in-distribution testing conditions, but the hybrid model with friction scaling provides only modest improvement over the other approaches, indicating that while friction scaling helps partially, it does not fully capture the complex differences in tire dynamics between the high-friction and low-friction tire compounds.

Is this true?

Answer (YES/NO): NO